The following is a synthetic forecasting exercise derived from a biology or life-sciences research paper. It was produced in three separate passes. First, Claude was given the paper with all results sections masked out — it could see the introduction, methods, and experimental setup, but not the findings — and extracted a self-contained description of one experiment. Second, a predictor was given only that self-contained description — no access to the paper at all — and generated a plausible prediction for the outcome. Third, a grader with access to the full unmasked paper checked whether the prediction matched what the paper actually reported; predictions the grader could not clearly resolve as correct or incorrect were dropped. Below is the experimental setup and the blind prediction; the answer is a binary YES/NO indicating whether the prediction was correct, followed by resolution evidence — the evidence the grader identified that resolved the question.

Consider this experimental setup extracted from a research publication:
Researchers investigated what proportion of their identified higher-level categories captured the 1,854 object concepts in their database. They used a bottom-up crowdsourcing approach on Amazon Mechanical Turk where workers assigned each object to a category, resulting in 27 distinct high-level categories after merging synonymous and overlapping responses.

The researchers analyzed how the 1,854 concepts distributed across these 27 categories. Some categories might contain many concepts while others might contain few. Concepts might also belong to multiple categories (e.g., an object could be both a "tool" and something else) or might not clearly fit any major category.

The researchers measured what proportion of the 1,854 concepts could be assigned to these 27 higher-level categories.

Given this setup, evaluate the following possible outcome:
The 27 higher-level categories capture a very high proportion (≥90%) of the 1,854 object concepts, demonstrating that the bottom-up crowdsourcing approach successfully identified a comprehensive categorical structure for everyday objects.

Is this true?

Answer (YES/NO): NO